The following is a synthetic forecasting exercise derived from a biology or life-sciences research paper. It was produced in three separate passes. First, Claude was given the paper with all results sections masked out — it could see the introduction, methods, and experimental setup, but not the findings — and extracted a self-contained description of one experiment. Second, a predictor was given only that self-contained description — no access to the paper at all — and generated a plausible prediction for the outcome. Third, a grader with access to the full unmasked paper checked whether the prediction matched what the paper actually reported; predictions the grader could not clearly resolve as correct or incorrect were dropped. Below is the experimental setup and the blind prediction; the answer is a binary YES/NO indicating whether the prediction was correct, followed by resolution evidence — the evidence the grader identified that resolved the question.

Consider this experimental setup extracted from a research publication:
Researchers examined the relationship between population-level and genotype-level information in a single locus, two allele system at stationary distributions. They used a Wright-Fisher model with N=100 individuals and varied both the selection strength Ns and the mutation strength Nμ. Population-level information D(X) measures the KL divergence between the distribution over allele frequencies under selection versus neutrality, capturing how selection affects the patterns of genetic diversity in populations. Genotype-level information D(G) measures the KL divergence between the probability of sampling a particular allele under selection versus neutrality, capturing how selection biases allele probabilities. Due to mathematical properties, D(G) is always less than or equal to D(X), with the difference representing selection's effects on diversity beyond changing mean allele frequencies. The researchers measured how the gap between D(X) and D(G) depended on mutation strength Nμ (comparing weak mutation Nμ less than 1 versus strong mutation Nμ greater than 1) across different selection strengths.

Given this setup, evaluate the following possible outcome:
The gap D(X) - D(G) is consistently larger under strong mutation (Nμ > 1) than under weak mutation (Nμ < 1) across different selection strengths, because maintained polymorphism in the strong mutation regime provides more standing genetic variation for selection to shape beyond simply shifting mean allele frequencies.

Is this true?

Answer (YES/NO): YES